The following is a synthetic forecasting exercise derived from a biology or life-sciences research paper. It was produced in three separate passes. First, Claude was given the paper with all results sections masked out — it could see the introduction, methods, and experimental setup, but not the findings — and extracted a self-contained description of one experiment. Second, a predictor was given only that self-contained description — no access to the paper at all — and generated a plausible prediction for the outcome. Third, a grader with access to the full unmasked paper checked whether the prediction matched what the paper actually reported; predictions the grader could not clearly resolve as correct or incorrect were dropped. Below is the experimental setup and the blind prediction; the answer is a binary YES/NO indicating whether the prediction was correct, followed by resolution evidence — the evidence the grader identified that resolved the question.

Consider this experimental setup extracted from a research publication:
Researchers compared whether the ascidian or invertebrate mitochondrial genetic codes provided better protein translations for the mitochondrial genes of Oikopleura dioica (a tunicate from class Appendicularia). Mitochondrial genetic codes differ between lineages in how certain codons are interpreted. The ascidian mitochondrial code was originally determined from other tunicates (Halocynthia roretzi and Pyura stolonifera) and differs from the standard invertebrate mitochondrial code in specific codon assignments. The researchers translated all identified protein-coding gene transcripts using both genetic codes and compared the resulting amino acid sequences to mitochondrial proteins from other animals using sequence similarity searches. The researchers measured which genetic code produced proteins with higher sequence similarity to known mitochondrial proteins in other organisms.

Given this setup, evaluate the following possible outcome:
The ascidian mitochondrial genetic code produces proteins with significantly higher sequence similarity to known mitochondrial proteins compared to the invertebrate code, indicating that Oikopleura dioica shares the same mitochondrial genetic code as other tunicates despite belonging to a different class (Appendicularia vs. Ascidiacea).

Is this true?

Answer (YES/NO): YES